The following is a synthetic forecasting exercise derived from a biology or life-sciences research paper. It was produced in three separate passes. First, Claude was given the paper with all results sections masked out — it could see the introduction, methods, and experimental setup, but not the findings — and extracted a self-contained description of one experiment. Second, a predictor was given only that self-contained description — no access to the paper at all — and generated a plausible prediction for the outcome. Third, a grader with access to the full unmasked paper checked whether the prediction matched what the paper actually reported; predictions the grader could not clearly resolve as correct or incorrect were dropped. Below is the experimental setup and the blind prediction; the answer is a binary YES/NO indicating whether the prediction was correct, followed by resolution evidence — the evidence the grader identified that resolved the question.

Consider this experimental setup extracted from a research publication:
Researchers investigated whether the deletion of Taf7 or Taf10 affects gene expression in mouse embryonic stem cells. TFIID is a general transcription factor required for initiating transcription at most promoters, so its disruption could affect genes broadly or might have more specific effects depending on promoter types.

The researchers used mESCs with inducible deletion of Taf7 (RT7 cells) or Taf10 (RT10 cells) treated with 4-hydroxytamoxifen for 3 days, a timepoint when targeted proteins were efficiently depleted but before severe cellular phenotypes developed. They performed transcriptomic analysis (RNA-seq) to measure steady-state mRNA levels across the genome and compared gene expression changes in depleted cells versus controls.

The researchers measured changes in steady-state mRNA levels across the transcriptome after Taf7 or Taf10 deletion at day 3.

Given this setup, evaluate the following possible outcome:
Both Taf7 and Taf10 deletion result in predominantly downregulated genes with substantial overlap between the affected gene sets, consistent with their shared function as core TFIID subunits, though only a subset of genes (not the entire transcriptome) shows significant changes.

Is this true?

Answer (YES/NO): NO